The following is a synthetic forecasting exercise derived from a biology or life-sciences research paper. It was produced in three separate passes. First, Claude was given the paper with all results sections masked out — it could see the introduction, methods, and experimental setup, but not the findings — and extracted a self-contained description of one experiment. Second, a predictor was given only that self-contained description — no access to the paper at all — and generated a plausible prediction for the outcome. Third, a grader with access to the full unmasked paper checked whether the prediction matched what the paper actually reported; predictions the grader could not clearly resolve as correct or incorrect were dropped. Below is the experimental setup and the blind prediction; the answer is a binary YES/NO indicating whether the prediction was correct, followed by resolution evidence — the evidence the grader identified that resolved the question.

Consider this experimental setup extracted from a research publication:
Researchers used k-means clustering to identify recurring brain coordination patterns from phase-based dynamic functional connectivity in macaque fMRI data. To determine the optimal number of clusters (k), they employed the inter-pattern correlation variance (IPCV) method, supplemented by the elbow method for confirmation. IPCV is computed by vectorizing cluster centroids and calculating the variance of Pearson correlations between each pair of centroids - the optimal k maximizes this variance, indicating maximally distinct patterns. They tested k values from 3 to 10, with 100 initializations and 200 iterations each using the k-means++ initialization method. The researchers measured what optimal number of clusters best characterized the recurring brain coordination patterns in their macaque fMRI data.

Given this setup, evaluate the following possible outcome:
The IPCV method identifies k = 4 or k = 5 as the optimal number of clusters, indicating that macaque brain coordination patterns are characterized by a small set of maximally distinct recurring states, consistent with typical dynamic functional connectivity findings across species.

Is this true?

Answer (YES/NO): NO